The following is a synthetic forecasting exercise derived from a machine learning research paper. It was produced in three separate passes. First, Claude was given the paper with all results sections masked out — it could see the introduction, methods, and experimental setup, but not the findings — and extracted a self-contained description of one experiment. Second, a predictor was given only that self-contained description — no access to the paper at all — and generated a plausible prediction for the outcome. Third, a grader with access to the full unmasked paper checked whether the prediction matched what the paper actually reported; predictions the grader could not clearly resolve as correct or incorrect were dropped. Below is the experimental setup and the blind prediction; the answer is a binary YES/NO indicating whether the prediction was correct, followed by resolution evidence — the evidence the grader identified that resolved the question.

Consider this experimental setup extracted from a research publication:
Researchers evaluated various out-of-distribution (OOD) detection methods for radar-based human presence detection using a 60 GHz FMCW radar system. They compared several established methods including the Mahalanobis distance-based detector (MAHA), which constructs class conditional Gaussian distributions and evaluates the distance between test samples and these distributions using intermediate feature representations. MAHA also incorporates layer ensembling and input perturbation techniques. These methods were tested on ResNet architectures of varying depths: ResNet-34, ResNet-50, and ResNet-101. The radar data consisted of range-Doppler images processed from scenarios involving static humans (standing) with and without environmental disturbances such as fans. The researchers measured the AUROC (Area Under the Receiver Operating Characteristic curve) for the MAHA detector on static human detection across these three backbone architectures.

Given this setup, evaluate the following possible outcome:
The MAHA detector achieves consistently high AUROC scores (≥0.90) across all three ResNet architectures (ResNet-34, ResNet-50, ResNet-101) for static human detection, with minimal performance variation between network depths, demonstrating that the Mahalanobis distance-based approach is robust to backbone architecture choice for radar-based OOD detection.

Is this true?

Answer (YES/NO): NO